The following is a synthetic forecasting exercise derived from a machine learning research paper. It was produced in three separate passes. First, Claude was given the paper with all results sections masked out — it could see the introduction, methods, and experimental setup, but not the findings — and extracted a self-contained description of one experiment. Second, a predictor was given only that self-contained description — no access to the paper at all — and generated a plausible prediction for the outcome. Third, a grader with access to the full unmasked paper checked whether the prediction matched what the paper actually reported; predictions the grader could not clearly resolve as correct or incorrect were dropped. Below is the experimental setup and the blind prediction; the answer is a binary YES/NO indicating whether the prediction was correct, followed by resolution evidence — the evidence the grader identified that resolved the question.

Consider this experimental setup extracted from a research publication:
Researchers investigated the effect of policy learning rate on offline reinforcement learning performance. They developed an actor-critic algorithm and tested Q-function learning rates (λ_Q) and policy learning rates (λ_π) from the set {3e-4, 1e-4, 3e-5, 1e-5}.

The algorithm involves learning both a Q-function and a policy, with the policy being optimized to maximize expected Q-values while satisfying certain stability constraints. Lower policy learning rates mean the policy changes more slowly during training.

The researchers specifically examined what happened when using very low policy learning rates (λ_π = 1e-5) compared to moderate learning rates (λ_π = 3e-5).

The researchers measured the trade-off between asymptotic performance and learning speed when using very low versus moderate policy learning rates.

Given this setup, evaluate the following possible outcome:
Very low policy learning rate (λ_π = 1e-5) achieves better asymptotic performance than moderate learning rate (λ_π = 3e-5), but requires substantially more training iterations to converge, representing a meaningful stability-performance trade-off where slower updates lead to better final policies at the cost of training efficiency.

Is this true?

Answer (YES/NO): YES